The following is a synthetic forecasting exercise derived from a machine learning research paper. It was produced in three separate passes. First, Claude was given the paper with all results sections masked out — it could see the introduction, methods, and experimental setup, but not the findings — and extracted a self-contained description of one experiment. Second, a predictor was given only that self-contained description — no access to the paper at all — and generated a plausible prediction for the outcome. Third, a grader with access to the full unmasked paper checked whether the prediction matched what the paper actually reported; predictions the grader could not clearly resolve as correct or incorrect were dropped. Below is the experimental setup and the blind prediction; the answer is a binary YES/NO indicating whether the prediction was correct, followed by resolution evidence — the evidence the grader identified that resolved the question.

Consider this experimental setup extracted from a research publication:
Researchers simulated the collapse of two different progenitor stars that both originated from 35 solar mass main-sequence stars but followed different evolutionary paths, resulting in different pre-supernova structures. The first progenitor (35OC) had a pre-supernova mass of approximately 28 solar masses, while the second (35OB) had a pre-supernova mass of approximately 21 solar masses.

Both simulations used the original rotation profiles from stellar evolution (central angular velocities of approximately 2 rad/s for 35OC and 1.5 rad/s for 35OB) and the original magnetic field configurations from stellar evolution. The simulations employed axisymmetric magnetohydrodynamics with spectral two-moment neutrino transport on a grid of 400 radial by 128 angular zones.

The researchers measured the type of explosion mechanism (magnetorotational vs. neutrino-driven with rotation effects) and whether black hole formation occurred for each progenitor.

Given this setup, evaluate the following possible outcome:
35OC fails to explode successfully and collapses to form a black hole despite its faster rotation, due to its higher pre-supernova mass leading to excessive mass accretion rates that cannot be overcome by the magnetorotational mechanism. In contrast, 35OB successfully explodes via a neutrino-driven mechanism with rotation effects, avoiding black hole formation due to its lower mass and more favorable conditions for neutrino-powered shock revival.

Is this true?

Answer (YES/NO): NO